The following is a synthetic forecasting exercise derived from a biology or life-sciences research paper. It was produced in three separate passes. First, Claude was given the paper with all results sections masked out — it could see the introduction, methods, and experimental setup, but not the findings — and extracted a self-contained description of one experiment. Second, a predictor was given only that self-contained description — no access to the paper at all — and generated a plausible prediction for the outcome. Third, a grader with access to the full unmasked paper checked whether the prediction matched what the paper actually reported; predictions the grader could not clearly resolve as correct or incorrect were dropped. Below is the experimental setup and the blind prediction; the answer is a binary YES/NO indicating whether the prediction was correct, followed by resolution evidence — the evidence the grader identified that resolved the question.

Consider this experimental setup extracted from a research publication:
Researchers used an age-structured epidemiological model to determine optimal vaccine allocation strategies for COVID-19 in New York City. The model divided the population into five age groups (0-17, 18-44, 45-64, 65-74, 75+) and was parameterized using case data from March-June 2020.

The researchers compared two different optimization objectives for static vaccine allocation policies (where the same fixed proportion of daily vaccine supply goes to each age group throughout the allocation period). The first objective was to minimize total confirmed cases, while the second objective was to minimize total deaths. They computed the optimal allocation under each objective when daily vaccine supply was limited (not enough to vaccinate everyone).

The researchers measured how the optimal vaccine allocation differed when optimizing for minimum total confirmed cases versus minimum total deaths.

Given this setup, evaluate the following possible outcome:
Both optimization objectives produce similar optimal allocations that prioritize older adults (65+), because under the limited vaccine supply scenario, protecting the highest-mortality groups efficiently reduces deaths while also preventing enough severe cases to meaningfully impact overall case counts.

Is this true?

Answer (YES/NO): NO